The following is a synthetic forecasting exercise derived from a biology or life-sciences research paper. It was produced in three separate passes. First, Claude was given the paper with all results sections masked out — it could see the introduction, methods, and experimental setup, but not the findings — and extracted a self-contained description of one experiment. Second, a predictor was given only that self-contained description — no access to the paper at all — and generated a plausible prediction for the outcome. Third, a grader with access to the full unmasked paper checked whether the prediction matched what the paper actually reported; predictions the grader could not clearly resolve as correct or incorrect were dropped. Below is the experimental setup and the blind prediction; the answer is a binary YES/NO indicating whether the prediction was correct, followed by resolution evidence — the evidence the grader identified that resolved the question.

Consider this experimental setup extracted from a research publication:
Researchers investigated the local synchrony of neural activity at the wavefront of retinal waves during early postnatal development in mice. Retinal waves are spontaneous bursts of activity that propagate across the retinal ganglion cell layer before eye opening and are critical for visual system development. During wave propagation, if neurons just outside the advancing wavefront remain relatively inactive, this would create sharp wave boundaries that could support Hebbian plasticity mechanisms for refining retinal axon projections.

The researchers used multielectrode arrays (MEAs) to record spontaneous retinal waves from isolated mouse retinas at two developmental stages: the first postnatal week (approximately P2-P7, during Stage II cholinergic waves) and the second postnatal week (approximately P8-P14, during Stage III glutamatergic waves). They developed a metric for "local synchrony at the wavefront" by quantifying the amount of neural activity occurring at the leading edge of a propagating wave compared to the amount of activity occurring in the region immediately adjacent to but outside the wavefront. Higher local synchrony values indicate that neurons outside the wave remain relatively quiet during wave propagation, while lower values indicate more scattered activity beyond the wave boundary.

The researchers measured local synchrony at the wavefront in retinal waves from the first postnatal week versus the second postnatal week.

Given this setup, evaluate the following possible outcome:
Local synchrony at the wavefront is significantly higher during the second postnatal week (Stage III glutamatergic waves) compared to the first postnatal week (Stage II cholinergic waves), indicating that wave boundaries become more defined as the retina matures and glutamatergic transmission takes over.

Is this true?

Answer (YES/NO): NO